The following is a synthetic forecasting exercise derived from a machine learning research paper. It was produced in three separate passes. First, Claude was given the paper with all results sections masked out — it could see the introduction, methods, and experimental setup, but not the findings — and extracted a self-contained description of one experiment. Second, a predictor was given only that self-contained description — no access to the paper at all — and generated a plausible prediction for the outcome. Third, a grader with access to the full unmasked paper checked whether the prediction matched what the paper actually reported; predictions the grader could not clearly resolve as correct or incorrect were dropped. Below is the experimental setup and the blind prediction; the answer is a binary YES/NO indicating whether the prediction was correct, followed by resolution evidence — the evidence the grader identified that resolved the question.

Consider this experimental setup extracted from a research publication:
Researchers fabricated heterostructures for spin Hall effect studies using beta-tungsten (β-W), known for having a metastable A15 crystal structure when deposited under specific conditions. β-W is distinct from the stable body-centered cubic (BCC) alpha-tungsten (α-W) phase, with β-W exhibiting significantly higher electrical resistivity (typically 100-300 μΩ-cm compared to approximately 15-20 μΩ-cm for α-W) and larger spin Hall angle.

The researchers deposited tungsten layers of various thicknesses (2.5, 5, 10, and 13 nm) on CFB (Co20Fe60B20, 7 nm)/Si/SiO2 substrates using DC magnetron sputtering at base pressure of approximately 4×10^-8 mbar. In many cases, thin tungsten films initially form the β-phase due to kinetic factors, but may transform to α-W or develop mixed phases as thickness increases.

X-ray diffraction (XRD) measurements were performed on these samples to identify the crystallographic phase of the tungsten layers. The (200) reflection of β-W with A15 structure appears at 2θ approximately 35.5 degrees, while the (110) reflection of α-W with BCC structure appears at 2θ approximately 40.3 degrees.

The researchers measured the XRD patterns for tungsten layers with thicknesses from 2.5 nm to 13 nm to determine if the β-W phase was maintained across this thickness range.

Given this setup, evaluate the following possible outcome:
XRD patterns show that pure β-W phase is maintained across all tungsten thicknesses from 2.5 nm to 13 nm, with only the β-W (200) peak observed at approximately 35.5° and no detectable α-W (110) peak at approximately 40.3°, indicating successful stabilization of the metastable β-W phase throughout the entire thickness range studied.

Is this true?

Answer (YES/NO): NO